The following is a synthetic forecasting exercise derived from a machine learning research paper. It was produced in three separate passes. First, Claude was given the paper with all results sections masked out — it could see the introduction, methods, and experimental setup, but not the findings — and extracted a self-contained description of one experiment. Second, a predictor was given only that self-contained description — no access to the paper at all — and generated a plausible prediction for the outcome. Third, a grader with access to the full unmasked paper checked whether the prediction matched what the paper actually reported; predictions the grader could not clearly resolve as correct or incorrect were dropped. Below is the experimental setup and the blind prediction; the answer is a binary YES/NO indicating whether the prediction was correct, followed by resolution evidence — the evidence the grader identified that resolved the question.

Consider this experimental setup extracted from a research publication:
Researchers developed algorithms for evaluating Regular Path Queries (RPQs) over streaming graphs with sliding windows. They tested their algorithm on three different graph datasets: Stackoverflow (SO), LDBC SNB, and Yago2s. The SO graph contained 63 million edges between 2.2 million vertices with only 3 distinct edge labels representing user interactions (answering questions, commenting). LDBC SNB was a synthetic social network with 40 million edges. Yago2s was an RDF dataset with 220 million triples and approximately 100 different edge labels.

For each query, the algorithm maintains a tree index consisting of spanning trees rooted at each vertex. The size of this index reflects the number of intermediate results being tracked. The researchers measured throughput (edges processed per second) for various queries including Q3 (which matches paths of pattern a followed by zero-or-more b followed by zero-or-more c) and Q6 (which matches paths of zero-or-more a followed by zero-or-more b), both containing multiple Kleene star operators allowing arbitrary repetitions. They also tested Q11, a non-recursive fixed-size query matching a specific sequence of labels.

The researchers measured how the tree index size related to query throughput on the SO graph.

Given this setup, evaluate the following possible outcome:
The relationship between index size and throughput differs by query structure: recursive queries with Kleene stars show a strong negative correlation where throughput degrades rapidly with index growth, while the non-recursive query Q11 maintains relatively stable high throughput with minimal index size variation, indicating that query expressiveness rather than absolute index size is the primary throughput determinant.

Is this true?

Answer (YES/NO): NO